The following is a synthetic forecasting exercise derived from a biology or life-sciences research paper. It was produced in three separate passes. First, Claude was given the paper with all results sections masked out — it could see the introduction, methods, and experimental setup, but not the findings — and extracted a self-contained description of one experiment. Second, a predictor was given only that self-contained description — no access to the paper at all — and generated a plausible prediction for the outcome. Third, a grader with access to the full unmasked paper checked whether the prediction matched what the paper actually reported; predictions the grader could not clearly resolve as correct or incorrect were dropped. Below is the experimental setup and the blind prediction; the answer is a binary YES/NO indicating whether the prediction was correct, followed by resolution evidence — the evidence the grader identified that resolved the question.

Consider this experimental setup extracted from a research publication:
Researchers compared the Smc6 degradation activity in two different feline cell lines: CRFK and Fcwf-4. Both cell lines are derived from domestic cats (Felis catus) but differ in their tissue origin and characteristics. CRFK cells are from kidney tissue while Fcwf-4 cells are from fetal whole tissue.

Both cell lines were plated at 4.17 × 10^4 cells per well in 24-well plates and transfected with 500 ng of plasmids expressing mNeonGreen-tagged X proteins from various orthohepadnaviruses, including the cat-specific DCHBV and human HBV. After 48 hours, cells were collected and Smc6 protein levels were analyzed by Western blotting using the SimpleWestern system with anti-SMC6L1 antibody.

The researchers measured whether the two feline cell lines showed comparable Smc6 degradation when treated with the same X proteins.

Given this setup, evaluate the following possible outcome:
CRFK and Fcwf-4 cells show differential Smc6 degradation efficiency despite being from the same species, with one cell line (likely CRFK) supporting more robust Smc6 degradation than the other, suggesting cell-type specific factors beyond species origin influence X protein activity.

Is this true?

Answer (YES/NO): NO